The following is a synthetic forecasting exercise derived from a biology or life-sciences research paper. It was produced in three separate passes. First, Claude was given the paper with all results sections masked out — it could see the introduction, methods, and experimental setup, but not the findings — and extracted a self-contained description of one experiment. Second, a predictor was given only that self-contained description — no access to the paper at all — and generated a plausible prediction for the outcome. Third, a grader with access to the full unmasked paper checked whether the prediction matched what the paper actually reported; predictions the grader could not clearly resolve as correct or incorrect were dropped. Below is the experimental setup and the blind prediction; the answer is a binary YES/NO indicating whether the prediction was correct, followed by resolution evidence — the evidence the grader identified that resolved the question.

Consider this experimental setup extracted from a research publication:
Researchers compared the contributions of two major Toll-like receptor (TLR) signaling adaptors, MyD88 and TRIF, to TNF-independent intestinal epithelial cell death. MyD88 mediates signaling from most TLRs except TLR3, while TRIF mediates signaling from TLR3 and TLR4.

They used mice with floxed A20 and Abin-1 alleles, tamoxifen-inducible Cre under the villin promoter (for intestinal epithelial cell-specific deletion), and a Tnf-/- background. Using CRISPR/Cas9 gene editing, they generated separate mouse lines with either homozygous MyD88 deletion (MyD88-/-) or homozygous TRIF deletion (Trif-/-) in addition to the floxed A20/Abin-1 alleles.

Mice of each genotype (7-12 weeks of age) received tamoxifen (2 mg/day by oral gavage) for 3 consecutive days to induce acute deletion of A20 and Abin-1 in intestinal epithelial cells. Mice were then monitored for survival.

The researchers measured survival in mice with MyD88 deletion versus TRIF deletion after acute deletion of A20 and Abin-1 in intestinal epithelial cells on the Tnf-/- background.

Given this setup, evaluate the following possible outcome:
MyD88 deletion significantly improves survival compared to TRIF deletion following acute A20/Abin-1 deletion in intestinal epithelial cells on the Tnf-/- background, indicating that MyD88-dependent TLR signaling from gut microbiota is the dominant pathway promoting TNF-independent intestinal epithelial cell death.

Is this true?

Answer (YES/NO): YES